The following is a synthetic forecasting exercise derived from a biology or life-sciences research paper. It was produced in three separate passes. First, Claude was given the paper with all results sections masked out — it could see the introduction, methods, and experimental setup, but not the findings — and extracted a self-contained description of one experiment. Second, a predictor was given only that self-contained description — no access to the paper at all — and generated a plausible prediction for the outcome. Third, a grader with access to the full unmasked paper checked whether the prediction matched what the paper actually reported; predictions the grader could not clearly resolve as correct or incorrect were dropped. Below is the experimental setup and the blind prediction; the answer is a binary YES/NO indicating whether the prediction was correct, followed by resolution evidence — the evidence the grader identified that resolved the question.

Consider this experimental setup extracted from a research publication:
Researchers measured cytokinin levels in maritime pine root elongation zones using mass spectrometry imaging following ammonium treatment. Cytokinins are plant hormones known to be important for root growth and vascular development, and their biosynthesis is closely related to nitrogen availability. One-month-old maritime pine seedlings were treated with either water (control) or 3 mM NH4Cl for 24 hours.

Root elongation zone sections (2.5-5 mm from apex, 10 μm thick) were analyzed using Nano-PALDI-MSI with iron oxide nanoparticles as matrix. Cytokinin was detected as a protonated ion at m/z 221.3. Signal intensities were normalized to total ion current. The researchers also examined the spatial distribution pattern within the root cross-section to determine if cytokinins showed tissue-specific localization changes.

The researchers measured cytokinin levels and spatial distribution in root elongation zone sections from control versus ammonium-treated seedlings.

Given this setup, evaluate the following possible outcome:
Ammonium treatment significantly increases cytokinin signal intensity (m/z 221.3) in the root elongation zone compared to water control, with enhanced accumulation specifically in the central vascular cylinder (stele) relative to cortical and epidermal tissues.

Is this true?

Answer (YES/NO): NO